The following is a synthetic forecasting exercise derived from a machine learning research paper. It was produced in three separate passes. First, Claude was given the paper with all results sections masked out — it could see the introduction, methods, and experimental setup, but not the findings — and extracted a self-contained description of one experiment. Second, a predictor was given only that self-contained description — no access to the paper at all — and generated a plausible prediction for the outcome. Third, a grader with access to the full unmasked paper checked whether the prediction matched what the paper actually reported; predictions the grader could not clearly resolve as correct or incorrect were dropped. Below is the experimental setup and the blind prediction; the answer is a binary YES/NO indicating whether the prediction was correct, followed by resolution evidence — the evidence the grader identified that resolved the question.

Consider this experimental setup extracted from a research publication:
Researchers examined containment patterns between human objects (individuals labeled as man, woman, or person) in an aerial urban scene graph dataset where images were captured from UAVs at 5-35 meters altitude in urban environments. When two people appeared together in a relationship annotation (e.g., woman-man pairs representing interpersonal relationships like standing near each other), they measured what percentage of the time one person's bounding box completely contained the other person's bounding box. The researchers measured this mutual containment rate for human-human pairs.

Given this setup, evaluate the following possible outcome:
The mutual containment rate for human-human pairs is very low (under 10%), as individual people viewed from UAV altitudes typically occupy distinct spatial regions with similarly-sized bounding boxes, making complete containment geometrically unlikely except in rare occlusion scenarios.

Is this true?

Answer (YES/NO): YES